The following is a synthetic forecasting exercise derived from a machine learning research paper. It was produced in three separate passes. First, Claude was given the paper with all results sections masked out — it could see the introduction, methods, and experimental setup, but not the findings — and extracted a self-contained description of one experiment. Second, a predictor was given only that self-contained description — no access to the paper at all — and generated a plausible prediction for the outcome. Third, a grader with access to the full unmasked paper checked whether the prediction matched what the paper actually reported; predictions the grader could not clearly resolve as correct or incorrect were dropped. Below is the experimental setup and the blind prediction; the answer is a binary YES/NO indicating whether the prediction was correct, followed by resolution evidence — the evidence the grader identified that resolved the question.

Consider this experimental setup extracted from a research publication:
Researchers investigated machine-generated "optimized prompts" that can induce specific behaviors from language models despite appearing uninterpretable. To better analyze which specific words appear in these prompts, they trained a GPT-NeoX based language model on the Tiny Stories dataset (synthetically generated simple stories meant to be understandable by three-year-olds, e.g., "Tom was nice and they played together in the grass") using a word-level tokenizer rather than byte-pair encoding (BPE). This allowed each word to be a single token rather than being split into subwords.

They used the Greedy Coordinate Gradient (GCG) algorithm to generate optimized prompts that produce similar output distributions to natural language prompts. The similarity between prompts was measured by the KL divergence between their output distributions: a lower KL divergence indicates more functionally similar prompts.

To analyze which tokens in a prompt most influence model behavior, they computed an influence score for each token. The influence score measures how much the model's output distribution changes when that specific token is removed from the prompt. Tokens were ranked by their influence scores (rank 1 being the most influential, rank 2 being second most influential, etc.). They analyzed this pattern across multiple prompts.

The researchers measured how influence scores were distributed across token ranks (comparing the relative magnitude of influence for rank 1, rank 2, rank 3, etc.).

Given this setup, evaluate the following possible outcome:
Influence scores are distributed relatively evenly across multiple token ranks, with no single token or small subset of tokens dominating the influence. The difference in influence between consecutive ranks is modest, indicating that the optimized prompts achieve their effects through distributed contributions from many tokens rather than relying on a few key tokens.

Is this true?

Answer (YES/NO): NO